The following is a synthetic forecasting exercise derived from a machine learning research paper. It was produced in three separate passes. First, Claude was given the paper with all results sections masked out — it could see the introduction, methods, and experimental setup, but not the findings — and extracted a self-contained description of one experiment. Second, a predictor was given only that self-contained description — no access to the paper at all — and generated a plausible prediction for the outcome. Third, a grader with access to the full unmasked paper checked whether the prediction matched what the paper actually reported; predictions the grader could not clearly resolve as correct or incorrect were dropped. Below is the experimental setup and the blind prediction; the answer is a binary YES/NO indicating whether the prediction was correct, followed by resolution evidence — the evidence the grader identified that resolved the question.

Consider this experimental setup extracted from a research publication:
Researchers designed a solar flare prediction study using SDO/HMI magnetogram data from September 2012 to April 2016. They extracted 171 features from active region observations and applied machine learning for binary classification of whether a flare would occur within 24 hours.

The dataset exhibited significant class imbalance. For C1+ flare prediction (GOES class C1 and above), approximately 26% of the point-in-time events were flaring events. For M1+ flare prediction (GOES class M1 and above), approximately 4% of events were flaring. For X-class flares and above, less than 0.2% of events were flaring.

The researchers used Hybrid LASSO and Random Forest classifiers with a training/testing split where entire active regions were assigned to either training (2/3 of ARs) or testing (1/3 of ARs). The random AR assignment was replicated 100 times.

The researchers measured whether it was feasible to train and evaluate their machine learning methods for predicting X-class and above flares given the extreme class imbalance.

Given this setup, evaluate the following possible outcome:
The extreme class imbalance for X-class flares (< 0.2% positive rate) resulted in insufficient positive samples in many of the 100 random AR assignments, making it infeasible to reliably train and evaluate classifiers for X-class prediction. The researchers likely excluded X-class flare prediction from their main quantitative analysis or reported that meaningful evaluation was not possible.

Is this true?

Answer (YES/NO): YES